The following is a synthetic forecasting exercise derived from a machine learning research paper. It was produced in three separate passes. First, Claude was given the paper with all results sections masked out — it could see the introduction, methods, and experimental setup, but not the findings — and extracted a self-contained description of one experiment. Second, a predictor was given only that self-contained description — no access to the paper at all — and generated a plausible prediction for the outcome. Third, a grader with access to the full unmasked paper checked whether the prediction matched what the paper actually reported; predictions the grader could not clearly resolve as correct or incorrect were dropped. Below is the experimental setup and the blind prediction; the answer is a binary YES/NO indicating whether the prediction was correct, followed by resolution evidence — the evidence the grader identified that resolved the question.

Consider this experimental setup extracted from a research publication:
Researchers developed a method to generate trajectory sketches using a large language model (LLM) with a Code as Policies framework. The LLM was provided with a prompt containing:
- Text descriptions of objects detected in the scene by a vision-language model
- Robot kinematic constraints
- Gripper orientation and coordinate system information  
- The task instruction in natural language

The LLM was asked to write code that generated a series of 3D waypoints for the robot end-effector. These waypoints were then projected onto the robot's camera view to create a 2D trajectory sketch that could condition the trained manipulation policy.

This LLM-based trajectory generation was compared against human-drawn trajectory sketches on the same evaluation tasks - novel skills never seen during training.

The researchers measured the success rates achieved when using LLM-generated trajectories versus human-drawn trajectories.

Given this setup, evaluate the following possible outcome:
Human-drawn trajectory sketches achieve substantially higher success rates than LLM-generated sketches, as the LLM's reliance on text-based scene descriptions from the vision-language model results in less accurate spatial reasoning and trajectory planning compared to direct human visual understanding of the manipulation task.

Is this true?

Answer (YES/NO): NO